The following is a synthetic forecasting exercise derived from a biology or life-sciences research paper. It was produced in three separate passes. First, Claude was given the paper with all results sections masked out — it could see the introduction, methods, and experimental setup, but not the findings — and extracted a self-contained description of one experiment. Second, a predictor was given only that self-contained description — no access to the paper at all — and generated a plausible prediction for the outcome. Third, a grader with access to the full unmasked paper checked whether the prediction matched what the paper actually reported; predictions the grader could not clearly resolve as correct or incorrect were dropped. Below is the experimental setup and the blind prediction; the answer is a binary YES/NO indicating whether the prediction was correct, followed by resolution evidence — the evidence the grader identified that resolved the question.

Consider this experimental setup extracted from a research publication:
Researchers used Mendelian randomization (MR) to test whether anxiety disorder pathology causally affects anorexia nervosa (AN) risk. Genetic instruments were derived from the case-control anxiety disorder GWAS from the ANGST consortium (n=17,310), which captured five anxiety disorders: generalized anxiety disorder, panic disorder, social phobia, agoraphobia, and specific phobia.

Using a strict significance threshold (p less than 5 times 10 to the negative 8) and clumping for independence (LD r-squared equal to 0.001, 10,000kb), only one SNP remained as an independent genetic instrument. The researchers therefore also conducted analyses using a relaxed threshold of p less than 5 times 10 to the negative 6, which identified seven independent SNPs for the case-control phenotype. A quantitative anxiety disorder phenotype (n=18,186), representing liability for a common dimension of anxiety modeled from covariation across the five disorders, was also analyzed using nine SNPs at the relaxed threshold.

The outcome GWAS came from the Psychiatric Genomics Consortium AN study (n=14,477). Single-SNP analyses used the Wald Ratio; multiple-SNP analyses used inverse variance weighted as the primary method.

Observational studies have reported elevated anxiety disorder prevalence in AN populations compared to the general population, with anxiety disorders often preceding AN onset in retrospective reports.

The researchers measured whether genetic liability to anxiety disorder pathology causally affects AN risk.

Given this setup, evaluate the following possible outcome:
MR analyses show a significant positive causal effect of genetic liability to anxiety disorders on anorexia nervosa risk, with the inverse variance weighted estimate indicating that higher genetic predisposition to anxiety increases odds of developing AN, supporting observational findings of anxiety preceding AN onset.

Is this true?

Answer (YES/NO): NO